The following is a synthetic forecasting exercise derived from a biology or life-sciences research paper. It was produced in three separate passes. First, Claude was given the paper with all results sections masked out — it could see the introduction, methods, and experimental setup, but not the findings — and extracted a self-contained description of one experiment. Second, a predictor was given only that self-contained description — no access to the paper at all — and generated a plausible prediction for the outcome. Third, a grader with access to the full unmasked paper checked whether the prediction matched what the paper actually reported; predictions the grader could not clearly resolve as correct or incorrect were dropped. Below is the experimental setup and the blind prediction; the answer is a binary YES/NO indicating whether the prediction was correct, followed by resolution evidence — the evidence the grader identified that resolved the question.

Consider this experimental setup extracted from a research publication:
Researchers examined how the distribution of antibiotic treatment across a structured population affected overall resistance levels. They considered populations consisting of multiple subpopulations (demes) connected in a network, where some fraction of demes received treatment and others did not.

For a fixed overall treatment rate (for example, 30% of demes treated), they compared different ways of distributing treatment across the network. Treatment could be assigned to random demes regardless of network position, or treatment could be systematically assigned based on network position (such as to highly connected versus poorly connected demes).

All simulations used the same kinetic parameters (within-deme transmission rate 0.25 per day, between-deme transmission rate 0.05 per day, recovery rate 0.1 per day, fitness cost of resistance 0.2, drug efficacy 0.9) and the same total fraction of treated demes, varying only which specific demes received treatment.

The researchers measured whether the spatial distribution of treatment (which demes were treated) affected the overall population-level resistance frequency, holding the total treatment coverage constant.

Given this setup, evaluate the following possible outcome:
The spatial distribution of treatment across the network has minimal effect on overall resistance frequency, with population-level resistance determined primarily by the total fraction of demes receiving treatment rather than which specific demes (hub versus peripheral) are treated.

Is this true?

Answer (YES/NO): NO